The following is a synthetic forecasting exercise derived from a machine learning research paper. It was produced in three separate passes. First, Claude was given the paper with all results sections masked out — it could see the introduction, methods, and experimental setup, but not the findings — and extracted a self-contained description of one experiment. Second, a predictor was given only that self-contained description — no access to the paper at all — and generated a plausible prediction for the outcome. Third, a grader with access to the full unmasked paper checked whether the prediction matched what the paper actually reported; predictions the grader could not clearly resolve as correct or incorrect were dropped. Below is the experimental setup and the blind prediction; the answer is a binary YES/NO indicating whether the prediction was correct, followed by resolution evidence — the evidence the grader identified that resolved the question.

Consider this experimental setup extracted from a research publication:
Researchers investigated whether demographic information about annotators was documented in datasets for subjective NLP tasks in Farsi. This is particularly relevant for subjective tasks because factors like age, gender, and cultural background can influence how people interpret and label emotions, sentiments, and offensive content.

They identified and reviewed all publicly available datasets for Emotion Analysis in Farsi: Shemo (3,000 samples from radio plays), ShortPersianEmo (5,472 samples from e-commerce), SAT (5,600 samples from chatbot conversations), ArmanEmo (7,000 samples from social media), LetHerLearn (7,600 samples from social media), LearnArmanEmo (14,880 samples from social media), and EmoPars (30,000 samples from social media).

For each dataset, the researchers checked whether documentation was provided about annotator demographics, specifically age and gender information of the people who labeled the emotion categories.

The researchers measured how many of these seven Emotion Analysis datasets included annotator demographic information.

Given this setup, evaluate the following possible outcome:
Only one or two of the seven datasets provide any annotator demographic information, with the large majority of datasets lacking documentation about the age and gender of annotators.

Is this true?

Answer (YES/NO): YES